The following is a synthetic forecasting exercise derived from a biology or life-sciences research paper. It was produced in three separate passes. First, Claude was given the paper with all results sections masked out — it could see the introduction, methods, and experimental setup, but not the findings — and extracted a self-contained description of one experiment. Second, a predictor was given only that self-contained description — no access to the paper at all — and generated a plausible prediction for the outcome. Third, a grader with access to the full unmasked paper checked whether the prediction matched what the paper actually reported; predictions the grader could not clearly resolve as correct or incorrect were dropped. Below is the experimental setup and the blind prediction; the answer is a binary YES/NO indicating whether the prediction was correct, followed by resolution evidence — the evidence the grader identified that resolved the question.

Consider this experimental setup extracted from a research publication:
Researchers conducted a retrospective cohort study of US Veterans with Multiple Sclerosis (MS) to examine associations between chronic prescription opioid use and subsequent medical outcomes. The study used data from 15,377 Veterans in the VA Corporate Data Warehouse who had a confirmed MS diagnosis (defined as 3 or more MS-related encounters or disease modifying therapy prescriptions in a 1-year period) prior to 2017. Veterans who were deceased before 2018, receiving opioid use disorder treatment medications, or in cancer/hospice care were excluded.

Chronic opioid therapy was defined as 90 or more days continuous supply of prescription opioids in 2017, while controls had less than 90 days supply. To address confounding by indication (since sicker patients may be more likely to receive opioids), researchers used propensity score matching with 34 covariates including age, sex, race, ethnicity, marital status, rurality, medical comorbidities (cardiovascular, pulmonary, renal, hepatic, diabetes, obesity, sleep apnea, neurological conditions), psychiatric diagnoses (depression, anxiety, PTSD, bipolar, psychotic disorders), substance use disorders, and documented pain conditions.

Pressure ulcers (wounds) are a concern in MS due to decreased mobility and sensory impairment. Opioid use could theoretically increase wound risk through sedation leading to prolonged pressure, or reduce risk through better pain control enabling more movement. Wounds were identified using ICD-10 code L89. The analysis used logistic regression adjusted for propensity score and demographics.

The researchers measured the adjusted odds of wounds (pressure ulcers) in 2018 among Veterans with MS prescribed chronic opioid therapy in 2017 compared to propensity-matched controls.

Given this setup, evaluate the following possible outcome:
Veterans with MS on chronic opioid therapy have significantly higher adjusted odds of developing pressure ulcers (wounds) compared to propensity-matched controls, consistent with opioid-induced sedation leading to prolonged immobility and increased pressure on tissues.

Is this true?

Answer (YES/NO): NO